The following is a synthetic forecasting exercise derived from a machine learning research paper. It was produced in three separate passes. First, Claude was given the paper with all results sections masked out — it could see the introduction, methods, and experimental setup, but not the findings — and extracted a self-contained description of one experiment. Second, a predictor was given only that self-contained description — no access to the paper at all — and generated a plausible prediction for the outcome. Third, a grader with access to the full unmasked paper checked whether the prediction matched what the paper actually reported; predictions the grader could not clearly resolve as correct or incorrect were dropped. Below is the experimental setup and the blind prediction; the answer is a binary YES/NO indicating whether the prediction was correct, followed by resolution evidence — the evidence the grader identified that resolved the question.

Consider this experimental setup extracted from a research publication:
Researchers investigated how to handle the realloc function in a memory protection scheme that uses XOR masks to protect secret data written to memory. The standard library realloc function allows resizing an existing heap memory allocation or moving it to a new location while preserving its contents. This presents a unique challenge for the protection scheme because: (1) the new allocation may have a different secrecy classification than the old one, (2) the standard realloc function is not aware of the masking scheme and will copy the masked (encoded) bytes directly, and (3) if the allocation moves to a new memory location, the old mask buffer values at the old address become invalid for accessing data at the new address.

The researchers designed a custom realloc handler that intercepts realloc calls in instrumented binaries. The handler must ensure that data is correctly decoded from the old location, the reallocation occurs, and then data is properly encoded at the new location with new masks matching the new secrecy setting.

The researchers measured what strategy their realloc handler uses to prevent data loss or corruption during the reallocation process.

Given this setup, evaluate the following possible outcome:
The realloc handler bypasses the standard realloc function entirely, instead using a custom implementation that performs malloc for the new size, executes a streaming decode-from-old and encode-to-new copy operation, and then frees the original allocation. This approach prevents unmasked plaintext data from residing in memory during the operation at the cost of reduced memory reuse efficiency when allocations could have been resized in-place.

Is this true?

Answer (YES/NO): NO